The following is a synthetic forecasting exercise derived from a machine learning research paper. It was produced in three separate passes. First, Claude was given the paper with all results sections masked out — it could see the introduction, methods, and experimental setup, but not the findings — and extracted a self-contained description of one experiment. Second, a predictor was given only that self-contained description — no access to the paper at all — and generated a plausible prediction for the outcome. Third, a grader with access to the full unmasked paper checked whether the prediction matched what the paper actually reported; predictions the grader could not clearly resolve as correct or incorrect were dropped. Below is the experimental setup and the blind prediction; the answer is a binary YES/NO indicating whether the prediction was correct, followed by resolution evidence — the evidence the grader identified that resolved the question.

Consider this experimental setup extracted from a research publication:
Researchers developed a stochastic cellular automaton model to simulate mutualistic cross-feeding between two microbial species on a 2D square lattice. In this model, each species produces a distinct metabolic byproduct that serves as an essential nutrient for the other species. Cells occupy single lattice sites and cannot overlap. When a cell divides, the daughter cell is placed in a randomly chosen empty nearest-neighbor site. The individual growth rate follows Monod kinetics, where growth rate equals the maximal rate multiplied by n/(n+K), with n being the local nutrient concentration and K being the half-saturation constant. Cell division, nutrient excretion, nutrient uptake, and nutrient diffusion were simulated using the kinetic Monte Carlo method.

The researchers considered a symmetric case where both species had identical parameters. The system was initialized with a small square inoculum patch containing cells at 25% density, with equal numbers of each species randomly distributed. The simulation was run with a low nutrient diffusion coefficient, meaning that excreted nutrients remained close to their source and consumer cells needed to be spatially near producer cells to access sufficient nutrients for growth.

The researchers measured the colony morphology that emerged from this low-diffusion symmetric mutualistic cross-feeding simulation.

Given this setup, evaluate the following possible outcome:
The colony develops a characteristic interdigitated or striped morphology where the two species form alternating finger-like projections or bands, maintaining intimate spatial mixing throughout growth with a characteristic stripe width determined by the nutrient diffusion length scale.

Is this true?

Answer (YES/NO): NO